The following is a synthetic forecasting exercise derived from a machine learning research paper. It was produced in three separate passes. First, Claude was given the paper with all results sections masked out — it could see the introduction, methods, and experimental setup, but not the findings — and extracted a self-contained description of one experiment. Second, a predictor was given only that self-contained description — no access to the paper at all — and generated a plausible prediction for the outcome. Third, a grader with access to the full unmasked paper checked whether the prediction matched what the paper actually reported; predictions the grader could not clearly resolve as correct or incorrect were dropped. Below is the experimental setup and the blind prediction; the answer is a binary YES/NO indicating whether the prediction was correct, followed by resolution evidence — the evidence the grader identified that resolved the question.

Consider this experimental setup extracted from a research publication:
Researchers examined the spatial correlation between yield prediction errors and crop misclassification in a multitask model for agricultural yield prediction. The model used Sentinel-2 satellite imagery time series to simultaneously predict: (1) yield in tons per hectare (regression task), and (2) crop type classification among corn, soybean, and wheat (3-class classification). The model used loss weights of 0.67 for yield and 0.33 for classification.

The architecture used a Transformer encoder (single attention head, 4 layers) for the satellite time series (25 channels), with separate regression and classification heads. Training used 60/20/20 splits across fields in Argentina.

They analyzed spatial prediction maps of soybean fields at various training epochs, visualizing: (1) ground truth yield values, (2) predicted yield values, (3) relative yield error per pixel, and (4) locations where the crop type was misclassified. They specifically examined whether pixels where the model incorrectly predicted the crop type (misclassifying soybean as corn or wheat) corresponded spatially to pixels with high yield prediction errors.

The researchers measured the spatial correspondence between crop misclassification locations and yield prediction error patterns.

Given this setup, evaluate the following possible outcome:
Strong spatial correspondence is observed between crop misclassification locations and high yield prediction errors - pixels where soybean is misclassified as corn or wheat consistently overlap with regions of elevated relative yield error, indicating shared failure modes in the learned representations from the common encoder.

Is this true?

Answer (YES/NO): YES